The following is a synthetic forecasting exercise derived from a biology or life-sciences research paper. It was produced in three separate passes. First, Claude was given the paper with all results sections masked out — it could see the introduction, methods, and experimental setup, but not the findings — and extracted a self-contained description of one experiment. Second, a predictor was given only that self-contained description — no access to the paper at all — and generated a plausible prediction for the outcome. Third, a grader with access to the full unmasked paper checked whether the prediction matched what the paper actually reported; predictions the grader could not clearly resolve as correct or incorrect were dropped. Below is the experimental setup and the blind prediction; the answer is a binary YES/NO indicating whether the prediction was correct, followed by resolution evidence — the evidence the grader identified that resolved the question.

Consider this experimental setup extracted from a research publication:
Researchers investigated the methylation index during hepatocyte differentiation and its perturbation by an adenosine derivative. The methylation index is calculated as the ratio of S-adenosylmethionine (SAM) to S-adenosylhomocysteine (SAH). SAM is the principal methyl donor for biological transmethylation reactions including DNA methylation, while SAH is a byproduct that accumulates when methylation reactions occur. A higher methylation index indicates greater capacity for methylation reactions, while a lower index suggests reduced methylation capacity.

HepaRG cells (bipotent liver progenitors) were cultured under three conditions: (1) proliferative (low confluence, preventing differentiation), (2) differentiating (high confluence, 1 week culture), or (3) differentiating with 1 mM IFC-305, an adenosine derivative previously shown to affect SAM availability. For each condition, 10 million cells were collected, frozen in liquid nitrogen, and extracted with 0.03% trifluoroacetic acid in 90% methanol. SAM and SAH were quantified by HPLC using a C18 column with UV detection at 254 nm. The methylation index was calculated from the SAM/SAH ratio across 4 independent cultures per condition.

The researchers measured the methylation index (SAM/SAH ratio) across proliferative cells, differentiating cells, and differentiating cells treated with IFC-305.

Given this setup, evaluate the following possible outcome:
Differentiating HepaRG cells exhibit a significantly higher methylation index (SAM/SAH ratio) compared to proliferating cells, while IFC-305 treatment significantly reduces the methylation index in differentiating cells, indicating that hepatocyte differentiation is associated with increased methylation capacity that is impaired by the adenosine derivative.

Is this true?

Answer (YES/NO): NO